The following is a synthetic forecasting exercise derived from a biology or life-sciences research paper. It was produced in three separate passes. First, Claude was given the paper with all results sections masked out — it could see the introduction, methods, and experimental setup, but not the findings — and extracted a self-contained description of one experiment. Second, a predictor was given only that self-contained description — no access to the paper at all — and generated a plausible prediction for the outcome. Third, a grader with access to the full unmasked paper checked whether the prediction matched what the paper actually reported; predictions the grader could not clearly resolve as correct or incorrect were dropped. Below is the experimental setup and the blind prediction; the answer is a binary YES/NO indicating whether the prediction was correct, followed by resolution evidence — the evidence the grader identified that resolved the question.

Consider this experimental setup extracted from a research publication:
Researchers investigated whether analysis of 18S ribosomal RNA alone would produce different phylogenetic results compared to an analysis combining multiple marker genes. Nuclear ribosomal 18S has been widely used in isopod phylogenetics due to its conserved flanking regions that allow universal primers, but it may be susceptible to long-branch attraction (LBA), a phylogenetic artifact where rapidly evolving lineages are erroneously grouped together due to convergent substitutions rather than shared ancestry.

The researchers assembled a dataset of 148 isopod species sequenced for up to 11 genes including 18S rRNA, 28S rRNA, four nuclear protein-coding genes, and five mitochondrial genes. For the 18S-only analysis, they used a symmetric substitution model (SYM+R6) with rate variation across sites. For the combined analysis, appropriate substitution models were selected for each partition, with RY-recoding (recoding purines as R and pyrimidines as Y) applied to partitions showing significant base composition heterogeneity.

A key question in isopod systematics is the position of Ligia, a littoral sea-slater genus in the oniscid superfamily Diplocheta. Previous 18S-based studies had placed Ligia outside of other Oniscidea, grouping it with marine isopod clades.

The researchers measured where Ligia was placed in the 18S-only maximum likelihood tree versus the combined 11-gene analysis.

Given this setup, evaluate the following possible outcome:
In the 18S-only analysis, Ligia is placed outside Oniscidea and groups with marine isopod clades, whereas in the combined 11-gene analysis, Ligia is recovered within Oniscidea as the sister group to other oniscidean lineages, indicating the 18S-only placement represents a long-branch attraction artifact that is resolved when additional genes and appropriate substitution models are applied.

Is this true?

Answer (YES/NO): YES